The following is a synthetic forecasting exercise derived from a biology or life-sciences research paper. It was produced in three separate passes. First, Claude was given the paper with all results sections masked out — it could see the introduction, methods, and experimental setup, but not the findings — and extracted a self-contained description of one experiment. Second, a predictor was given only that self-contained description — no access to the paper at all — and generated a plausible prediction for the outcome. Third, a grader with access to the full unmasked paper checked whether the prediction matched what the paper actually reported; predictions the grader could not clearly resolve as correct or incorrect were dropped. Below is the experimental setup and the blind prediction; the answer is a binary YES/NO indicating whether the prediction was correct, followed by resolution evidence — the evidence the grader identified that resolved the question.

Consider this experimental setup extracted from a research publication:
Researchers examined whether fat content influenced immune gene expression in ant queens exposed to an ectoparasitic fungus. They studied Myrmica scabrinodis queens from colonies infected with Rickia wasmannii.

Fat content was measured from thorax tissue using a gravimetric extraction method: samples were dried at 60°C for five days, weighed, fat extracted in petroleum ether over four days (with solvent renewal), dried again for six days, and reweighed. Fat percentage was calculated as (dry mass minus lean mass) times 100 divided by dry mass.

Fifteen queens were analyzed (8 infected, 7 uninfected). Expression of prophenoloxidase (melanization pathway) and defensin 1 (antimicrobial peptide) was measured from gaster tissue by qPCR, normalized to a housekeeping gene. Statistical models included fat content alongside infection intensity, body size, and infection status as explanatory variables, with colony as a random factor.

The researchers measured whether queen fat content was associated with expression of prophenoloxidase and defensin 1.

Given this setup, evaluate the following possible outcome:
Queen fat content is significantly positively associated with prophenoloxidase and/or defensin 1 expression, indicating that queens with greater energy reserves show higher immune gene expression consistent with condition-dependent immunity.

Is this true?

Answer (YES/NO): YES